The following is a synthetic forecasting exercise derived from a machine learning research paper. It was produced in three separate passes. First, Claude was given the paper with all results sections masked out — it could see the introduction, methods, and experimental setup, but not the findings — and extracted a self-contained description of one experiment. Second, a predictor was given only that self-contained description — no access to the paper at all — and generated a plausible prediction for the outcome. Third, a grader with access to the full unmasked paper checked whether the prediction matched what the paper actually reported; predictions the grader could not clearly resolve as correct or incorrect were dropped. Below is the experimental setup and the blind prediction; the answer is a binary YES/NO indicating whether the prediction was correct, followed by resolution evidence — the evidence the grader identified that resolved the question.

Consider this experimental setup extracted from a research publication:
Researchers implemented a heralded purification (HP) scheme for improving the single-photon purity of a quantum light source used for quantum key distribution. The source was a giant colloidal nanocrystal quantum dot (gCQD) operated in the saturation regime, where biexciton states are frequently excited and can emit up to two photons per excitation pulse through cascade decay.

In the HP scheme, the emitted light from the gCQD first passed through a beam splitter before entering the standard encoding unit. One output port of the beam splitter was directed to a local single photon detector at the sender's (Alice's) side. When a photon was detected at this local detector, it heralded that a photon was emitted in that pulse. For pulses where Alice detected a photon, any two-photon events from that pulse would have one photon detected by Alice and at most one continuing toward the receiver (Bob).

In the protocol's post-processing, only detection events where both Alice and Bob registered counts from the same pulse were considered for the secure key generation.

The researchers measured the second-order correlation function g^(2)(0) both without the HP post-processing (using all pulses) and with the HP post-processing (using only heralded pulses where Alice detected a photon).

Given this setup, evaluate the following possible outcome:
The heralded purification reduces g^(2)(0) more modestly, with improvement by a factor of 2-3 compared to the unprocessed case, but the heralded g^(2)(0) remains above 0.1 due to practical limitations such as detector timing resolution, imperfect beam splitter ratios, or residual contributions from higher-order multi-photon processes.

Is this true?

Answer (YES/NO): NO